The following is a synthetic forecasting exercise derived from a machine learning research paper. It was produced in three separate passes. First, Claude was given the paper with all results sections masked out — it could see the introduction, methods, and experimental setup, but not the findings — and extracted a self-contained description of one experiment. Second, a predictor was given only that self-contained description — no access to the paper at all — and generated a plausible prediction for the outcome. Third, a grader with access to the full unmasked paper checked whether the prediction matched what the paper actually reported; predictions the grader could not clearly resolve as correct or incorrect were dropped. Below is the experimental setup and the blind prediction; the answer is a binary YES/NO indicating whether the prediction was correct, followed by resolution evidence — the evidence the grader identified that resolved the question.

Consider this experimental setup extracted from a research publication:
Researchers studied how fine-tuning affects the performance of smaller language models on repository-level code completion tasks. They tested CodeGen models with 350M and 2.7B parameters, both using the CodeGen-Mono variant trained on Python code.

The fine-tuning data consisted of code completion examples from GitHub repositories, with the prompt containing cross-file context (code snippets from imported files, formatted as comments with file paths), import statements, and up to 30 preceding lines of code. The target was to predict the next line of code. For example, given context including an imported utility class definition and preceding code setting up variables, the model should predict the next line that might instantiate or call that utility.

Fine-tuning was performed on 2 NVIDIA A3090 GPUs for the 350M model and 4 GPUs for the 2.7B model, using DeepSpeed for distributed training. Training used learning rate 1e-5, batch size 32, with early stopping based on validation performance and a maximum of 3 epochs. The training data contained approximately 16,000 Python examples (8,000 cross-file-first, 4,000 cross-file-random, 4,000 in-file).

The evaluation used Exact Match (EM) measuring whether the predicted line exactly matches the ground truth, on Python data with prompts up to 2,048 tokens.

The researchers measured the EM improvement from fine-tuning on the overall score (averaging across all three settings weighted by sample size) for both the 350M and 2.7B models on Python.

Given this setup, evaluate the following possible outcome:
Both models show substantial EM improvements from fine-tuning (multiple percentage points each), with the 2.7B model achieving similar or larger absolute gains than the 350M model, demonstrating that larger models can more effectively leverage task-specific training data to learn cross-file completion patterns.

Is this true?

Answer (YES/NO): NO